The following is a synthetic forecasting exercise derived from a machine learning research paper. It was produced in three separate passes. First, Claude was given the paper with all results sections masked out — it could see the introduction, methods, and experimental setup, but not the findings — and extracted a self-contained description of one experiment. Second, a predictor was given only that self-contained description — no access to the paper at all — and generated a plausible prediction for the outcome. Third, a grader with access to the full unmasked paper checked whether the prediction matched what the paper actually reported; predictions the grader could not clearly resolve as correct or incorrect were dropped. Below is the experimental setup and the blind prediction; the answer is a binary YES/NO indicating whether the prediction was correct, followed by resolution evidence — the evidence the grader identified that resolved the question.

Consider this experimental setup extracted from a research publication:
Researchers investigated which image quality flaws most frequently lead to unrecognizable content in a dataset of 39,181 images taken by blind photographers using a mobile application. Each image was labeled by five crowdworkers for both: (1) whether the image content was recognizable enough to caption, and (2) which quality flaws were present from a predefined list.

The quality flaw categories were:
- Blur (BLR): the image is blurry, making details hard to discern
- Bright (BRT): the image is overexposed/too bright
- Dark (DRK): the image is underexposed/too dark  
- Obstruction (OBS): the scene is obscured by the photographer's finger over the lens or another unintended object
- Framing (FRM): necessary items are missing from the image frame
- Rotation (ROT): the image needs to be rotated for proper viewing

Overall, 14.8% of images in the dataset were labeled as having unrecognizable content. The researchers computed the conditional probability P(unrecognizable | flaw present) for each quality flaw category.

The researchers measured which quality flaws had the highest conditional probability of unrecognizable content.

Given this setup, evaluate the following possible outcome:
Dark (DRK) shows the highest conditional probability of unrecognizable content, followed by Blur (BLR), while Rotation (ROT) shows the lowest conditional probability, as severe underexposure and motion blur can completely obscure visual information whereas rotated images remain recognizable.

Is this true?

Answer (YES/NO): NO